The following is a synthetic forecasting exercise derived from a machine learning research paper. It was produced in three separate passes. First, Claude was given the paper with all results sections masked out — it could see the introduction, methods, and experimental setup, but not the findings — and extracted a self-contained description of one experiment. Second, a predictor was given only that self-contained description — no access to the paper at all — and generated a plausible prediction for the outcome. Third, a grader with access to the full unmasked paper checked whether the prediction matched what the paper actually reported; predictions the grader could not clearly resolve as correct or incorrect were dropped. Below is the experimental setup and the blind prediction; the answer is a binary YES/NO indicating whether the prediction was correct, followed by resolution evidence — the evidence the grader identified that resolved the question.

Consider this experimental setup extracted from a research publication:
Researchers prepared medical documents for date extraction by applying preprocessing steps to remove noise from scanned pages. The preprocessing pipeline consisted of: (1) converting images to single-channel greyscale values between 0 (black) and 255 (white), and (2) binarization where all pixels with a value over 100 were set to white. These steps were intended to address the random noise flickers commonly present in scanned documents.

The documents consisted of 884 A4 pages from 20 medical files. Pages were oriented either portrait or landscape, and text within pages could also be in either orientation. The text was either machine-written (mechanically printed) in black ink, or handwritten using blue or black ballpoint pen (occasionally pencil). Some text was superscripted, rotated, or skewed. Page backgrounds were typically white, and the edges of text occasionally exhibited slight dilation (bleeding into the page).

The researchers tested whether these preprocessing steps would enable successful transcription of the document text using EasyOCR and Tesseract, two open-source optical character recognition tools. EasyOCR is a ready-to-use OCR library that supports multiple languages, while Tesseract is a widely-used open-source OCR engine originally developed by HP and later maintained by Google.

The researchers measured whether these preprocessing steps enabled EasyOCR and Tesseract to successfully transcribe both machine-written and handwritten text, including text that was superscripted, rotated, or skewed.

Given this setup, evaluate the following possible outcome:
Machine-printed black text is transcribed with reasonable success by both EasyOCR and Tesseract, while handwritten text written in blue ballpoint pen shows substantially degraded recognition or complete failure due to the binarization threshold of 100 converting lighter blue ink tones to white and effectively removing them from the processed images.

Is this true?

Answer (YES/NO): NO